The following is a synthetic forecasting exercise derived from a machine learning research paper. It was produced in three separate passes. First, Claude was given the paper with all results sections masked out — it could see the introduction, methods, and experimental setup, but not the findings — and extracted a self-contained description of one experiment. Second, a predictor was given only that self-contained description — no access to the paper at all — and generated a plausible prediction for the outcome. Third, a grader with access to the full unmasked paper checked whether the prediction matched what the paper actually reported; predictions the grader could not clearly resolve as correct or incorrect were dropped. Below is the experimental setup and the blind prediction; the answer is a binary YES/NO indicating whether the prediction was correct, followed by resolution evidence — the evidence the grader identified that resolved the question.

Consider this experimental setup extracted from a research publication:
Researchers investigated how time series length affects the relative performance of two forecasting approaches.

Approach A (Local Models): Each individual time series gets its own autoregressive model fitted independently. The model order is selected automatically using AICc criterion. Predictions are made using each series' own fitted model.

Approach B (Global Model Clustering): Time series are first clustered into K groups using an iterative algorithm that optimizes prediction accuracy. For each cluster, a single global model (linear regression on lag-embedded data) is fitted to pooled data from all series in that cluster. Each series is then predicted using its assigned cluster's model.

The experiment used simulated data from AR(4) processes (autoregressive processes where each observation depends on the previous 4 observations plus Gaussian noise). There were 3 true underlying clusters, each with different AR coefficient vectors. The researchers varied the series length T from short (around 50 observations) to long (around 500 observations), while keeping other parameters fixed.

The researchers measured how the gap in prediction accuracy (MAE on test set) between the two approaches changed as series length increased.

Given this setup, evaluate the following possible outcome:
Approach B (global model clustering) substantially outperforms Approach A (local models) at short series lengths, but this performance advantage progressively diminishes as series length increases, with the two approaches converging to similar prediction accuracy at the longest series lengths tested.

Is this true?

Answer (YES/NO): YES